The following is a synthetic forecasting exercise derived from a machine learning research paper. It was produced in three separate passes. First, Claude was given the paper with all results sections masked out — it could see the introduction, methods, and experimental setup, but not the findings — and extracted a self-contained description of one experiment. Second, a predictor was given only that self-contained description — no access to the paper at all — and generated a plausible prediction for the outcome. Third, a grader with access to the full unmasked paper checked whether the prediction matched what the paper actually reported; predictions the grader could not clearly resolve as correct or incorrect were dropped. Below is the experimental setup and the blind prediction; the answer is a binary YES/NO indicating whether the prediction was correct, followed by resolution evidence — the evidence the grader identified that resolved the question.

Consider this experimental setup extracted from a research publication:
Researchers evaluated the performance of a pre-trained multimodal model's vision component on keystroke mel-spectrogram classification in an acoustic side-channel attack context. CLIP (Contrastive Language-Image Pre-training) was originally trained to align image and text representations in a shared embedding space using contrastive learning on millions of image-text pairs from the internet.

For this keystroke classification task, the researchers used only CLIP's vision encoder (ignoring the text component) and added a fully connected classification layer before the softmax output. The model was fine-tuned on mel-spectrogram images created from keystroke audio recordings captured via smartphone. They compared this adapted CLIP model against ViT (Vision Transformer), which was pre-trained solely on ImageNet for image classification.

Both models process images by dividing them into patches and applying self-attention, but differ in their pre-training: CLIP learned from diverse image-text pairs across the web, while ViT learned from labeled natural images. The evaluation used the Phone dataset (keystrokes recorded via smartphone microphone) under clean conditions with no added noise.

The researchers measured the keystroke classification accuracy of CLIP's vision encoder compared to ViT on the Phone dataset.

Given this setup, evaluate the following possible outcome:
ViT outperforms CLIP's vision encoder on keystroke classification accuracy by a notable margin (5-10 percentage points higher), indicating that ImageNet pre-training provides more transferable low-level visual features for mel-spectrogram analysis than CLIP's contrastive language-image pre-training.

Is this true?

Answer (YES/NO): NO